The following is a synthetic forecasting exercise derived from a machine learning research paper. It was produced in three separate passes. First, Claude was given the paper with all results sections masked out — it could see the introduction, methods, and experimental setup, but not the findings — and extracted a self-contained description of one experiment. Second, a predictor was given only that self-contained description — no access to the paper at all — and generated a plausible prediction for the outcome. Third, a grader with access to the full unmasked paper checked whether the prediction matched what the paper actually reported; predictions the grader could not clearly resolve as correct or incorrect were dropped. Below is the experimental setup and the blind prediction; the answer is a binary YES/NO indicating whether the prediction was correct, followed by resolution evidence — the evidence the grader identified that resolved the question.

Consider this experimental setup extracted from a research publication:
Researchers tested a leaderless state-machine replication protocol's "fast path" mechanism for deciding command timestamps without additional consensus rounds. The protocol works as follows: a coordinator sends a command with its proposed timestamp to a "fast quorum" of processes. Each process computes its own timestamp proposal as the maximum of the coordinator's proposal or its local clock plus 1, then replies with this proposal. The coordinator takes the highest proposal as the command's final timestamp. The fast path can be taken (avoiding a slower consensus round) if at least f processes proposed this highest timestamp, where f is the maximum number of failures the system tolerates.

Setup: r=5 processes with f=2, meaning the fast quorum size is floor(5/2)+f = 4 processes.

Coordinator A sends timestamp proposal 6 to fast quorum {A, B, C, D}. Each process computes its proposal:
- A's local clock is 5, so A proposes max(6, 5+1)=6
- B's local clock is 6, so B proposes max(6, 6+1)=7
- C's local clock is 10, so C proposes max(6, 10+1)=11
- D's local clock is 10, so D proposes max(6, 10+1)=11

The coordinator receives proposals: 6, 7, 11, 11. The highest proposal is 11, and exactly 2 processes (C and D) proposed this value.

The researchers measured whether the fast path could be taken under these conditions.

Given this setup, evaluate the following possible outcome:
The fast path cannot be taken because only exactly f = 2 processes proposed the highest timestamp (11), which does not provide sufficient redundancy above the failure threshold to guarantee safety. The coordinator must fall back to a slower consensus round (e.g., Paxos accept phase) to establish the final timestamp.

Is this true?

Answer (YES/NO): NO